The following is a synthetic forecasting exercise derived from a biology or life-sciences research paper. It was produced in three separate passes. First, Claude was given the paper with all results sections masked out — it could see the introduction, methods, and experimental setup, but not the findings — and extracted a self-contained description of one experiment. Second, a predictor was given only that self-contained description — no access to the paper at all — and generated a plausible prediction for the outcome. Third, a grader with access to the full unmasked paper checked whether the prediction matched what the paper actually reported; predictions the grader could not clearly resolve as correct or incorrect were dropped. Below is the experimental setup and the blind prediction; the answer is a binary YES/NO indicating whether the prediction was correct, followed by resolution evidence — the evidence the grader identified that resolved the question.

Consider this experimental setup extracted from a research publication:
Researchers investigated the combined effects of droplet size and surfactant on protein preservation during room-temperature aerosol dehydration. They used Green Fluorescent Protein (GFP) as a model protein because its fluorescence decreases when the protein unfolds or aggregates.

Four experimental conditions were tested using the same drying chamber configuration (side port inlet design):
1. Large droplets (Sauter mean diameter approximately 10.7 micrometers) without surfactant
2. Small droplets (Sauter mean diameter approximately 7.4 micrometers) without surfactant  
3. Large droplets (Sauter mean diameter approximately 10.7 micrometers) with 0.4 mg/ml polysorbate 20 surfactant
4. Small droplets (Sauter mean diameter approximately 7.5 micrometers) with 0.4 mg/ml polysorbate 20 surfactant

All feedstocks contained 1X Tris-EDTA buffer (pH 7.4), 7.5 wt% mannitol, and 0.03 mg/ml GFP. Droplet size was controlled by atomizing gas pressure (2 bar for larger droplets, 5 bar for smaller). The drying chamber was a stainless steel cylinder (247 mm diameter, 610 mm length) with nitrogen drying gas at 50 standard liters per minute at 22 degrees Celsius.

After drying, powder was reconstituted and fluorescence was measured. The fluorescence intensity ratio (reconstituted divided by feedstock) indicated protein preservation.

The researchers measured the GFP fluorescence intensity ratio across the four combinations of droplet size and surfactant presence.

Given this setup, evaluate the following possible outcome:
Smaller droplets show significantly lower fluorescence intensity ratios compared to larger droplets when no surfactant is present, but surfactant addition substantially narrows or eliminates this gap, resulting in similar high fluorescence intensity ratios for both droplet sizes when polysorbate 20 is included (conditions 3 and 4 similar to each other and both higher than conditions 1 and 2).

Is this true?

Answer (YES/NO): YES